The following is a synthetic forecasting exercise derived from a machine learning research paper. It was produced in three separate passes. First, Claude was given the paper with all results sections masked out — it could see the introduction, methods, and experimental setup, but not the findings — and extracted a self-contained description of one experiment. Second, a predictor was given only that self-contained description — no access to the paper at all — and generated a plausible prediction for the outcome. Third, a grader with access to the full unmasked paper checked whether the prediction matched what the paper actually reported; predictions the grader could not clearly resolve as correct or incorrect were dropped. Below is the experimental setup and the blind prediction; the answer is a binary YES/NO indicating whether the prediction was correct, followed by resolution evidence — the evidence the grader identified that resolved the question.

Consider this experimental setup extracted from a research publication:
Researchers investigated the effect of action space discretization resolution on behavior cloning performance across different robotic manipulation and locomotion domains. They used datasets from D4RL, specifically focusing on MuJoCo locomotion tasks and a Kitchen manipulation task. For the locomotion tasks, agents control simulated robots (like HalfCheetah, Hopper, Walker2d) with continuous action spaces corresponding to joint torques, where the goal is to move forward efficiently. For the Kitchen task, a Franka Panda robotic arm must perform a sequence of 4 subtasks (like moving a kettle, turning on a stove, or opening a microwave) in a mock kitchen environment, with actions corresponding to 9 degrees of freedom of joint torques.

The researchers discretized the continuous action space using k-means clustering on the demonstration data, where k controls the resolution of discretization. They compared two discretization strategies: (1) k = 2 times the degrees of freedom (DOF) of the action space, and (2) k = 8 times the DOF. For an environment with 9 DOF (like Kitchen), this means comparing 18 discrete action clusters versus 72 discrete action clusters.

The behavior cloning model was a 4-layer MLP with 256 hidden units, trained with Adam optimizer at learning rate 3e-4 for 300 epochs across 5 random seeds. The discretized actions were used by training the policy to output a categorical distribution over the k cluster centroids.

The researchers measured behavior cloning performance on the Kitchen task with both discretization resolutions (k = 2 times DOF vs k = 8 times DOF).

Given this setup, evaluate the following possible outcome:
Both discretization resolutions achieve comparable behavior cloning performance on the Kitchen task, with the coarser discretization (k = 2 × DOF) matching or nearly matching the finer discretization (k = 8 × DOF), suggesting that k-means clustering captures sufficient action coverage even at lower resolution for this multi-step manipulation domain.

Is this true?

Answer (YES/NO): NO